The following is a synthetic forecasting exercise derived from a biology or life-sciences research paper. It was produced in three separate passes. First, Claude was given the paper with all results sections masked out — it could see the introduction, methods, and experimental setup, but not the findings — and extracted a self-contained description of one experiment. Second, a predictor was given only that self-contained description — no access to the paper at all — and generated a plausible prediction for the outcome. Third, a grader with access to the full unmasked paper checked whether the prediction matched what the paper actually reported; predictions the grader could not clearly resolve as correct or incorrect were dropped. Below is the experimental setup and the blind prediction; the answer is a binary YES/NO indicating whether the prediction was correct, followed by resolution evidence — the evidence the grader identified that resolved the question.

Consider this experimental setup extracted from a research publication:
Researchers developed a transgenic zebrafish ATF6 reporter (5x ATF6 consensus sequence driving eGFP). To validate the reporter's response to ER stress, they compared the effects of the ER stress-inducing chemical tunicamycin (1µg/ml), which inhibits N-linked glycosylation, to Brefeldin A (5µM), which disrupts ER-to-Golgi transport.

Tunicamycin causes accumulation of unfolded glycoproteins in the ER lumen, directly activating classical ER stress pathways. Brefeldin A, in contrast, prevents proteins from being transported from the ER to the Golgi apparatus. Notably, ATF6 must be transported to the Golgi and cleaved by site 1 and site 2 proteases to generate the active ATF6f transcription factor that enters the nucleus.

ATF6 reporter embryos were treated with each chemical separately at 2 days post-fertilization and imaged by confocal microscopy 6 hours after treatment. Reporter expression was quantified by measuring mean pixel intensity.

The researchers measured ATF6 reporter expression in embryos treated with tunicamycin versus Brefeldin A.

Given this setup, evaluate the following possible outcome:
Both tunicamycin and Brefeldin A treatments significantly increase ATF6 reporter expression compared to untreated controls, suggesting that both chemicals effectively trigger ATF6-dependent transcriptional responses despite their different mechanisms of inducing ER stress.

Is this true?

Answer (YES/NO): YES